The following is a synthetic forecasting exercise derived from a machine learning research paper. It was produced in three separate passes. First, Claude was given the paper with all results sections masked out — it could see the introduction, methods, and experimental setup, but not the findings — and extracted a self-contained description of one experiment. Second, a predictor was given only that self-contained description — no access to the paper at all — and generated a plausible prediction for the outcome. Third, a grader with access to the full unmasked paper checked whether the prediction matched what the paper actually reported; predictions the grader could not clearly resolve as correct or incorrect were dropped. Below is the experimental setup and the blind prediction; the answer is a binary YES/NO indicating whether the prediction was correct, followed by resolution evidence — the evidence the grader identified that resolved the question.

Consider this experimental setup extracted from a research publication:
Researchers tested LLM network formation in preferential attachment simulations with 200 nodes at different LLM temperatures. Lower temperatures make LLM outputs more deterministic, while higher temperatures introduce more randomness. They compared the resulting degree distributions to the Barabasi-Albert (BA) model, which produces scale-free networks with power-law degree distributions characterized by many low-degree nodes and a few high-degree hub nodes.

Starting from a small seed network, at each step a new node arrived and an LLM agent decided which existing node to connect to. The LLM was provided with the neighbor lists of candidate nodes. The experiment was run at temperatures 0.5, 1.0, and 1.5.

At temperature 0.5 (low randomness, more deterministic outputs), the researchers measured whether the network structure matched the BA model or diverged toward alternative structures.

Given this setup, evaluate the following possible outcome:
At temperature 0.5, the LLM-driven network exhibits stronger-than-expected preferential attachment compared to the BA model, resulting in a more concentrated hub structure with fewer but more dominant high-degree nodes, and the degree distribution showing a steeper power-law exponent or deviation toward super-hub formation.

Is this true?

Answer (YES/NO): YES